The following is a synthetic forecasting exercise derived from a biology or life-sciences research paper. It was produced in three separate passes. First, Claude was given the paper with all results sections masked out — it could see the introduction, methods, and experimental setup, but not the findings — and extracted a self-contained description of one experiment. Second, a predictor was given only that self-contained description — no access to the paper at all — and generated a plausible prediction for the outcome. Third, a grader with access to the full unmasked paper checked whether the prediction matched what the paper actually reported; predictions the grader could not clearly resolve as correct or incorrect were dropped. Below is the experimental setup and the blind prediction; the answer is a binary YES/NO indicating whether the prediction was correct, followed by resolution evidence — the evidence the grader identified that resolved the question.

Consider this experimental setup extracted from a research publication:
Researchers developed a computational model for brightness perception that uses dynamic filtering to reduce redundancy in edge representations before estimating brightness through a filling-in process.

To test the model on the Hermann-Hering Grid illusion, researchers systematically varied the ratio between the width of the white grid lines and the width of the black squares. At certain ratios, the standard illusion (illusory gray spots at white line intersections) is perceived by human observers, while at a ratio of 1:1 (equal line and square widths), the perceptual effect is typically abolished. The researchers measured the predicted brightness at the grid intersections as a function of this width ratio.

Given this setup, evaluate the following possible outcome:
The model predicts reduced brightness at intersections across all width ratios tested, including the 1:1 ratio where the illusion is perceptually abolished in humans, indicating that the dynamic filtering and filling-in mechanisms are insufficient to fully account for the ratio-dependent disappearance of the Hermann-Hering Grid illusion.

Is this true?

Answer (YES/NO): NO